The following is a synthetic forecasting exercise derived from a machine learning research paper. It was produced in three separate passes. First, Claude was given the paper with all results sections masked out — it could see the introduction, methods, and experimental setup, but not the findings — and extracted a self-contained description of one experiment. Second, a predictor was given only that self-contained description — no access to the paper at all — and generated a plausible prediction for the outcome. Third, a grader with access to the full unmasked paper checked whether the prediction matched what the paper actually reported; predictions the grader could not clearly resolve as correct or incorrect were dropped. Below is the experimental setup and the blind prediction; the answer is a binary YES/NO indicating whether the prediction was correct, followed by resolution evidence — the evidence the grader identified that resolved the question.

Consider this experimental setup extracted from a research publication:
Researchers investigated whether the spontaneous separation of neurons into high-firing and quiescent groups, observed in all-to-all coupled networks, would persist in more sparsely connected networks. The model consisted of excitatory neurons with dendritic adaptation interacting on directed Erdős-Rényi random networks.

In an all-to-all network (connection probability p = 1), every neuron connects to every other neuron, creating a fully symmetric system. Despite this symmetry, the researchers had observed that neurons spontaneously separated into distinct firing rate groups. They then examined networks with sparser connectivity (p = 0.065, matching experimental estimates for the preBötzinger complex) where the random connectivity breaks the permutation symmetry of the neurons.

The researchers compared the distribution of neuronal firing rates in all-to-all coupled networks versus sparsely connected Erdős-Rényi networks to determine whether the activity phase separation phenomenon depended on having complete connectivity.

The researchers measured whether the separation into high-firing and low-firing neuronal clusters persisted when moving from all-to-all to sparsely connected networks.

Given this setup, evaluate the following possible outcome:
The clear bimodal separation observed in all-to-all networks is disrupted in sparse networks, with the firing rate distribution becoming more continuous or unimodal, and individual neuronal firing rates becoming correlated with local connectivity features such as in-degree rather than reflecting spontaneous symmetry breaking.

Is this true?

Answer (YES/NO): NO